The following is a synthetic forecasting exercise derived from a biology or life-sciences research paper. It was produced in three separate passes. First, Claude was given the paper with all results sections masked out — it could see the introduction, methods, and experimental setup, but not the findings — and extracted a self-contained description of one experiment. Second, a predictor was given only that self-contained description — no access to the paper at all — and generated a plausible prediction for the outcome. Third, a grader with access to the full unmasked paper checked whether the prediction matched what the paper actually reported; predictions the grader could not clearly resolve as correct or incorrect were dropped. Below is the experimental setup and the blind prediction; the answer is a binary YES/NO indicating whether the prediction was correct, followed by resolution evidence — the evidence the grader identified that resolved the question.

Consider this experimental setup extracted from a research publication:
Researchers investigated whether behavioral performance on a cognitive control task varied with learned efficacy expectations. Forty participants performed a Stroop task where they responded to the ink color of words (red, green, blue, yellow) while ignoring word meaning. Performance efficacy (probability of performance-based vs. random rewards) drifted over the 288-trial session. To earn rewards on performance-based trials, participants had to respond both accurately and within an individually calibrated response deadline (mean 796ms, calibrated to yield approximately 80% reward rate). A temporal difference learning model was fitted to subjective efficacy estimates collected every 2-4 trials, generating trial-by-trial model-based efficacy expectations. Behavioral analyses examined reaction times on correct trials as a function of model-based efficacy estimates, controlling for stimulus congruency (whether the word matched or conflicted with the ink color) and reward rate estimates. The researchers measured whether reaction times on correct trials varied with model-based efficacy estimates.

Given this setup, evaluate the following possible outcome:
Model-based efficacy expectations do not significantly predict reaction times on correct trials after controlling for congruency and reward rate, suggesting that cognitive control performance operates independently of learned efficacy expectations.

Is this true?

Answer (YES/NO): NO